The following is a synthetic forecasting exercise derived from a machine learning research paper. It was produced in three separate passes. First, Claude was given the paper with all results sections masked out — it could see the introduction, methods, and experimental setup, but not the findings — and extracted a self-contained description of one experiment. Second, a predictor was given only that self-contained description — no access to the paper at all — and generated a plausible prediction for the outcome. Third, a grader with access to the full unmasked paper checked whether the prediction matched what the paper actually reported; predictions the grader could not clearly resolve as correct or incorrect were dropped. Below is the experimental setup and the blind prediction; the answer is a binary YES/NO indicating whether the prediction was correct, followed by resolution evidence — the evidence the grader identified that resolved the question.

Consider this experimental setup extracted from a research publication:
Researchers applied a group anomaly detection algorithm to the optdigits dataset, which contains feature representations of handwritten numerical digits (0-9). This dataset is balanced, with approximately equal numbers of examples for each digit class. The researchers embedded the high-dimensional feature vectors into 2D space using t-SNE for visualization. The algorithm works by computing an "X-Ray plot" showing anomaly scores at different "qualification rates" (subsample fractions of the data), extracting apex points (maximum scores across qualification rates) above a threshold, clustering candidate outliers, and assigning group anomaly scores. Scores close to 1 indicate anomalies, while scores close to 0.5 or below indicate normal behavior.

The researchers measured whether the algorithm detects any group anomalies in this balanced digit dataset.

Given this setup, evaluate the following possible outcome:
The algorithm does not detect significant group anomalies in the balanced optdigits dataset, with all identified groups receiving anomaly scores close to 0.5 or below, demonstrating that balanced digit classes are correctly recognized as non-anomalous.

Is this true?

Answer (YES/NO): YES